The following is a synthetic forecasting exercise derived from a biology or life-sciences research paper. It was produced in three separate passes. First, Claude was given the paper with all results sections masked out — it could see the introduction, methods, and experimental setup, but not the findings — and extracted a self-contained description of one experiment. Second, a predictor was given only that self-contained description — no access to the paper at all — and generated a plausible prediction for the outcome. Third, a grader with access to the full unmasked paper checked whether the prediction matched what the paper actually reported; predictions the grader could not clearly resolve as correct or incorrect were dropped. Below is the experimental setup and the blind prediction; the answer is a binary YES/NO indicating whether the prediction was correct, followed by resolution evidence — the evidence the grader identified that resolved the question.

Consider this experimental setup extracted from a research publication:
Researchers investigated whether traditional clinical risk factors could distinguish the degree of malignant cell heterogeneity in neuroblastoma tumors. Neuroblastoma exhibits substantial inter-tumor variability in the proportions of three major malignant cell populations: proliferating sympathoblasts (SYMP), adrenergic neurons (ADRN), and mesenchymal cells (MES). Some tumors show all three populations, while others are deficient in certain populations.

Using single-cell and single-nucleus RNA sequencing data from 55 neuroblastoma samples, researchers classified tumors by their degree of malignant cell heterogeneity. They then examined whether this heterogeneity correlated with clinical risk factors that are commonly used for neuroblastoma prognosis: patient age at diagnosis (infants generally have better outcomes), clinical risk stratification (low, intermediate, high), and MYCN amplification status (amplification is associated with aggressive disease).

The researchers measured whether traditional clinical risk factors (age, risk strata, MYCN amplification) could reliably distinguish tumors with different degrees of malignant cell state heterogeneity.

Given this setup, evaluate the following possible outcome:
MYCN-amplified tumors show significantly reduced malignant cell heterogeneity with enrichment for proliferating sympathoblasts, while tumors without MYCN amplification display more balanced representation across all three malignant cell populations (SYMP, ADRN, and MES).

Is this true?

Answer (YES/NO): NO